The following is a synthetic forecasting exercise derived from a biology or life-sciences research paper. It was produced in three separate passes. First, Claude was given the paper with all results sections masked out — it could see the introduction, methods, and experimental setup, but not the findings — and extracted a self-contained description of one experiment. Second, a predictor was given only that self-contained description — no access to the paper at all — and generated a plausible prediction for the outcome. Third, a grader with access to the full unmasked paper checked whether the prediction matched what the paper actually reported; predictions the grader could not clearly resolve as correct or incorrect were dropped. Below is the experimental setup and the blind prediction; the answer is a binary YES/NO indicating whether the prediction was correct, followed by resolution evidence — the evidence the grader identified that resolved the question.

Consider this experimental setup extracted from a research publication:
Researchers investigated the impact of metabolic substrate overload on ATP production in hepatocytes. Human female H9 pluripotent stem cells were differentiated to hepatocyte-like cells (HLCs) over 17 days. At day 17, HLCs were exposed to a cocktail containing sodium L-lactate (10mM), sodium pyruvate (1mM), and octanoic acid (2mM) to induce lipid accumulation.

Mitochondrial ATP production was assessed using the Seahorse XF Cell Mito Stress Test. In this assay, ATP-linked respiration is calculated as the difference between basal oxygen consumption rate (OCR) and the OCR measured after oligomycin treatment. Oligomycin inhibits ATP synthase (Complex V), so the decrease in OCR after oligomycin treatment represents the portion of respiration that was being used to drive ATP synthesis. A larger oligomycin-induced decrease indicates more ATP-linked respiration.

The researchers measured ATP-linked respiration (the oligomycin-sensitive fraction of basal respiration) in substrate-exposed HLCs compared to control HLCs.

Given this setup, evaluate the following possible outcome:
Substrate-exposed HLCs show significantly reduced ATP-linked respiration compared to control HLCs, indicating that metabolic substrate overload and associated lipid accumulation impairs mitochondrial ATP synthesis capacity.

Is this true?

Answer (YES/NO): NO